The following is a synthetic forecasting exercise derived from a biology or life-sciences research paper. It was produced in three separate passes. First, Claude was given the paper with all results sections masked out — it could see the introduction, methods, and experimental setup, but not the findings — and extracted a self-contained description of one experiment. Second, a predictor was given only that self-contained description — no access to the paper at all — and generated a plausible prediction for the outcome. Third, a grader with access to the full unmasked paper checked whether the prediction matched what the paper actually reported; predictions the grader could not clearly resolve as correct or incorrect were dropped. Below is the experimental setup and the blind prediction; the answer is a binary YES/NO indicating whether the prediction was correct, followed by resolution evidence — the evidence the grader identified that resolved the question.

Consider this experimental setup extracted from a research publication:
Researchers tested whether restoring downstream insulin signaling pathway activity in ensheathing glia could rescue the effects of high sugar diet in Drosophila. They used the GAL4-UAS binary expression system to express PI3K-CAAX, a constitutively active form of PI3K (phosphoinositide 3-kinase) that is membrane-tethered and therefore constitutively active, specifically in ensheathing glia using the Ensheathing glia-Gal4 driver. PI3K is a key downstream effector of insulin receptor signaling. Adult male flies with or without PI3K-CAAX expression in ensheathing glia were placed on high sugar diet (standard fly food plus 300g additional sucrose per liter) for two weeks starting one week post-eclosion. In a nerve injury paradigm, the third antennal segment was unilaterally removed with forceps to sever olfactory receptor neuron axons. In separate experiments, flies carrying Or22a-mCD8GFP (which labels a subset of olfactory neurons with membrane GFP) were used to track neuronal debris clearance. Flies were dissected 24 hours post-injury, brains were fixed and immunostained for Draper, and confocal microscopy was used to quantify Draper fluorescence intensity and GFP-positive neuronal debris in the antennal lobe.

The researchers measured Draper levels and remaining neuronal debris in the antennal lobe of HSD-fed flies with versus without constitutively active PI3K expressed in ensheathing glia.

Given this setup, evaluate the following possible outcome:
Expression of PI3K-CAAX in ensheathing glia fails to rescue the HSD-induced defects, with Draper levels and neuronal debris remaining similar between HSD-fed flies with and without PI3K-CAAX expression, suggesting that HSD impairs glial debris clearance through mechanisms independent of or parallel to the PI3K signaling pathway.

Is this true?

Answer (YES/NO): NO